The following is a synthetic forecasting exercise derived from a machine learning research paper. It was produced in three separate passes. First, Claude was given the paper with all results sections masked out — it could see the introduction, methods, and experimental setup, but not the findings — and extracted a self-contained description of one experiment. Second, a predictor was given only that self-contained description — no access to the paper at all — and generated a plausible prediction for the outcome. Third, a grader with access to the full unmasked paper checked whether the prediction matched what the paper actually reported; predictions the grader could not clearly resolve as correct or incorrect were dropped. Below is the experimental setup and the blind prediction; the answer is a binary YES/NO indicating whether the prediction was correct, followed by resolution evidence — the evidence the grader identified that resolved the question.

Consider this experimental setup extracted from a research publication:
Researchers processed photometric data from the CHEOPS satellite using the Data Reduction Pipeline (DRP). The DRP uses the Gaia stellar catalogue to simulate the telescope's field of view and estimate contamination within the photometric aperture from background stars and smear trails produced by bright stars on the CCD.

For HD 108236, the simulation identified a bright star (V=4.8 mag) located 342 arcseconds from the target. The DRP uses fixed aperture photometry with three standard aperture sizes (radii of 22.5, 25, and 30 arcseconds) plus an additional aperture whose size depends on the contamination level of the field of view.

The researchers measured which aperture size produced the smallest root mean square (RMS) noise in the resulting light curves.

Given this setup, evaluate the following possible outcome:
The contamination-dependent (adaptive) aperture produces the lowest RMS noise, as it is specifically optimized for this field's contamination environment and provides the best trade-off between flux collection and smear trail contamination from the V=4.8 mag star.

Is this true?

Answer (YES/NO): NO